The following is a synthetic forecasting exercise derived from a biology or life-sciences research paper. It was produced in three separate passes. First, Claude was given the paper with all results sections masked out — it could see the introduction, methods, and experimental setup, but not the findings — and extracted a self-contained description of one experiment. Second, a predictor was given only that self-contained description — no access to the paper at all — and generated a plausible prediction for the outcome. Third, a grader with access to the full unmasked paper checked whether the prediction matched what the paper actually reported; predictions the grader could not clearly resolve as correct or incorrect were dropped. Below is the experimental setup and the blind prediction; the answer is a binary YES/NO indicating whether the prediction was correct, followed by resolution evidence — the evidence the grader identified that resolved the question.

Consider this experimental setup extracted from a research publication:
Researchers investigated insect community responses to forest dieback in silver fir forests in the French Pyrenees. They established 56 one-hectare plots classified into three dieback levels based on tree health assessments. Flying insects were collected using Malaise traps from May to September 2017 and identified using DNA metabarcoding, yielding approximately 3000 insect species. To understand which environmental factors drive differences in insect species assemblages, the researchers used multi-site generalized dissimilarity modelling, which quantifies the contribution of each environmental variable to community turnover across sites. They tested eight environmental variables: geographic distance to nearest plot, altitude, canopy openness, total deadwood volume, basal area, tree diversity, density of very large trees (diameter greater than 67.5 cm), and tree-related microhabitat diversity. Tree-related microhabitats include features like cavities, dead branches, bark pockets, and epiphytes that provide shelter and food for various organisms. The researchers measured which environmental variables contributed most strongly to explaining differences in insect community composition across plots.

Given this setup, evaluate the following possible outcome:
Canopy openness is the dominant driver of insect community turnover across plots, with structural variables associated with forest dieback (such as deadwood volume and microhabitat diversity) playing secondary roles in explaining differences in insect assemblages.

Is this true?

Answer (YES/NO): NO